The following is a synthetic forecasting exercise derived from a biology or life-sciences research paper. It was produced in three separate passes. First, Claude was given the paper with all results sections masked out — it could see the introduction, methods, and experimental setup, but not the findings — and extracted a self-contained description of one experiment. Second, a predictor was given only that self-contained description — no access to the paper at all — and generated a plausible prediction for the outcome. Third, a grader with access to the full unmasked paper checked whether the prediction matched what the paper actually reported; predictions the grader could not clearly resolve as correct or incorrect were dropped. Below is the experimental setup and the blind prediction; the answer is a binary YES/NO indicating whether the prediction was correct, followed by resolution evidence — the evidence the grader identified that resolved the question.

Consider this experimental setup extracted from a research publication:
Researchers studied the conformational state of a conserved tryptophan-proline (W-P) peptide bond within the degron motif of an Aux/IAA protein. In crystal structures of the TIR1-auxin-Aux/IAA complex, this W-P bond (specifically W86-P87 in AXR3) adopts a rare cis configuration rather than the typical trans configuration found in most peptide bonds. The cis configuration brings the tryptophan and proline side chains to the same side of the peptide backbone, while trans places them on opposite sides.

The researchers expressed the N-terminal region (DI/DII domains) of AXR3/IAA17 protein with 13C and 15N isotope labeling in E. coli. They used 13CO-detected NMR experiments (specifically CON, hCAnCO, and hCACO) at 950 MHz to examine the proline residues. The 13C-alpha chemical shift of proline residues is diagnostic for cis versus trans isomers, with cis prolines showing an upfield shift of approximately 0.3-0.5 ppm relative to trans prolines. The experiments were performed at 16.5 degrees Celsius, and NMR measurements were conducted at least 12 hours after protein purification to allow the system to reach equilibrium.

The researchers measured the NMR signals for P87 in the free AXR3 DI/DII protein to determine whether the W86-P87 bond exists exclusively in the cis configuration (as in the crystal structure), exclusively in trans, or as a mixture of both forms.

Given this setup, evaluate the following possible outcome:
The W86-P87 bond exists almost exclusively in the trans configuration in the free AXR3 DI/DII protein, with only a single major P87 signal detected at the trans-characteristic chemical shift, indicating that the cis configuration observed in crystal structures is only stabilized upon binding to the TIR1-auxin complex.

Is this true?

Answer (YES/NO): NO